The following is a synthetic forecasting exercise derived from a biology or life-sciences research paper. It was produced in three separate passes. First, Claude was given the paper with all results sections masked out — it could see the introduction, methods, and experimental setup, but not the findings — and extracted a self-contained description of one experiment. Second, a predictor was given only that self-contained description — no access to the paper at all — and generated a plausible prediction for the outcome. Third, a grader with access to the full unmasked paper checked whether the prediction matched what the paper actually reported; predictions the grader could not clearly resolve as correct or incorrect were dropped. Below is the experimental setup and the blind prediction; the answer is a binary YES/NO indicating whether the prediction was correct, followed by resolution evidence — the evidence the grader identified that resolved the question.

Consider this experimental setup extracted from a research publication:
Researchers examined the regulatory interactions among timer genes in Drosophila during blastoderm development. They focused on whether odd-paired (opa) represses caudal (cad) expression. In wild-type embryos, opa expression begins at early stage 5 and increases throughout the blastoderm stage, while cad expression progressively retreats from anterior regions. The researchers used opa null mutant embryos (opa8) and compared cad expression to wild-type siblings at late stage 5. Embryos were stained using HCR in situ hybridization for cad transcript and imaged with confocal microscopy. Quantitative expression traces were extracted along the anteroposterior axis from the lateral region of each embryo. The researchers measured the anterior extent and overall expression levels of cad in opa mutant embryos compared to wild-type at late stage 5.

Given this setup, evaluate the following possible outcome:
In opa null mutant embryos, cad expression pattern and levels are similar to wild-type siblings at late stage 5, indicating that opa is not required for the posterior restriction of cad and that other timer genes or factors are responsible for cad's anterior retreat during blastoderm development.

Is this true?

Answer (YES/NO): NO